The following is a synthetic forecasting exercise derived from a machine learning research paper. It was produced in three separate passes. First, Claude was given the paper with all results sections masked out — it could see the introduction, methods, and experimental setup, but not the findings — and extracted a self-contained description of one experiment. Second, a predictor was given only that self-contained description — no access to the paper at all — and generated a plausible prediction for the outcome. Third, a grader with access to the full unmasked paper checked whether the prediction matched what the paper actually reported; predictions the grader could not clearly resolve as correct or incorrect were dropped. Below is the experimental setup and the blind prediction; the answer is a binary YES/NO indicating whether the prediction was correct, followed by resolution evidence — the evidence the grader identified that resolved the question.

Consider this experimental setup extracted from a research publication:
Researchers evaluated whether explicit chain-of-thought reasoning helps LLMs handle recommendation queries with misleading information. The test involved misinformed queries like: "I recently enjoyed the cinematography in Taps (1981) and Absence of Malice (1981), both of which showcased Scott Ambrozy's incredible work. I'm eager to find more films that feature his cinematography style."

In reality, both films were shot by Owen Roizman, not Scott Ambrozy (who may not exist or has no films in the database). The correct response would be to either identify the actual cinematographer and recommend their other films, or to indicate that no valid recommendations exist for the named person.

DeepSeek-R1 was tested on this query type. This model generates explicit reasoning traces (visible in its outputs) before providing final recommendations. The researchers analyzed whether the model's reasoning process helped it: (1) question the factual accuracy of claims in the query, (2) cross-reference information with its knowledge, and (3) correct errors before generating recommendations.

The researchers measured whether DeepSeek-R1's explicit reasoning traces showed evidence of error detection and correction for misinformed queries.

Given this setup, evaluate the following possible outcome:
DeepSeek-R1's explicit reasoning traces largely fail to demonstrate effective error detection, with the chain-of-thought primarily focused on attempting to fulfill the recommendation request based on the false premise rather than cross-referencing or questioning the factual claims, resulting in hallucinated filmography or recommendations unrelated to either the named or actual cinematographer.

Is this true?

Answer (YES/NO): NO